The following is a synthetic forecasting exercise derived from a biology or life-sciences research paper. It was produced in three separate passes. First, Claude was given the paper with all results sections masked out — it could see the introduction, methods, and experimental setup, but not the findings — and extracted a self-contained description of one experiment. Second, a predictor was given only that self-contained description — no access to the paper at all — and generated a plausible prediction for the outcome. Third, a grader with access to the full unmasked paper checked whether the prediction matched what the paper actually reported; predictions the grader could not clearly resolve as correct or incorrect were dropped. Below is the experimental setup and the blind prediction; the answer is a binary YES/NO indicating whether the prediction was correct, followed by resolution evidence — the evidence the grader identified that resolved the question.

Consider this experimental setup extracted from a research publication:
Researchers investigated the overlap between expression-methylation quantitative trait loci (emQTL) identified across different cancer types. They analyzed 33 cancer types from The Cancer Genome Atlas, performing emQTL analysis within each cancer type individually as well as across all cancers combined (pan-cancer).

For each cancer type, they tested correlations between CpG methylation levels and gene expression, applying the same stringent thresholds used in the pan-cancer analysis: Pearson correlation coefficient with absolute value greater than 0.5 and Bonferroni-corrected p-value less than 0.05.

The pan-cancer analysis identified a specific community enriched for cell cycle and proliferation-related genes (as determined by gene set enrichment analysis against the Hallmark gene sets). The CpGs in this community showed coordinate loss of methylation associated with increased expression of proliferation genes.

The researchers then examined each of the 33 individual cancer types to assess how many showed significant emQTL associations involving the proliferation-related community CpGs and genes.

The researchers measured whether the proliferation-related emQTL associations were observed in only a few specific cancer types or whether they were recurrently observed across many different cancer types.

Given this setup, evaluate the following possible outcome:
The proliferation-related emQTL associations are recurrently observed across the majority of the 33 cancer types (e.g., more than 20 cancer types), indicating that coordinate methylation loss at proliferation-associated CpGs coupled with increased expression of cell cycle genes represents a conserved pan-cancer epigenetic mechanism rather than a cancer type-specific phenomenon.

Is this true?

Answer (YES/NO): YES